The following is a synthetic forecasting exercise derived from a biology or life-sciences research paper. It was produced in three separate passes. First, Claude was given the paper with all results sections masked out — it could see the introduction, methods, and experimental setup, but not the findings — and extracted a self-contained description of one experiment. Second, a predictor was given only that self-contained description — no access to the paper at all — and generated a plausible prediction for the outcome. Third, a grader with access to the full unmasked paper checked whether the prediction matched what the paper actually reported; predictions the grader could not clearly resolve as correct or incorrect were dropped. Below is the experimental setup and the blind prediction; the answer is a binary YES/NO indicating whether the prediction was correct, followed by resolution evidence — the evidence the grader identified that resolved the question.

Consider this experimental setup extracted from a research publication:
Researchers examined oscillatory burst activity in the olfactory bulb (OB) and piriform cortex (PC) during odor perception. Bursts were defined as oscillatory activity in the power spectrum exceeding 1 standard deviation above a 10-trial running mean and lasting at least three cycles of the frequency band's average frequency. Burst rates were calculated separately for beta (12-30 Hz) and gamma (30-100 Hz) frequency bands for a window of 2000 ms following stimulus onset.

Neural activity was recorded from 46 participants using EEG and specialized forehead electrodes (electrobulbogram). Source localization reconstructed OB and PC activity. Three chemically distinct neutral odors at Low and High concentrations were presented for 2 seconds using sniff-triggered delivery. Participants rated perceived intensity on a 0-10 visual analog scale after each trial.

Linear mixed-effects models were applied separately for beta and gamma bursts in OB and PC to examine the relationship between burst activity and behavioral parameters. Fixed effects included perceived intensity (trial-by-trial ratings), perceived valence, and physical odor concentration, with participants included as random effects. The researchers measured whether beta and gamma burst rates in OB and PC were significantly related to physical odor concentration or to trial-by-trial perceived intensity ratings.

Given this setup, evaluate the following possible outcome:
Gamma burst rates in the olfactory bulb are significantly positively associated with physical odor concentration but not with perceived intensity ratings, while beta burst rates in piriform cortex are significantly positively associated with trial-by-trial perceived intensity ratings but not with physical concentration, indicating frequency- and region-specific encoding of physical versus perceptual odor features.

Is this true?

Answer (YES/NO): NO